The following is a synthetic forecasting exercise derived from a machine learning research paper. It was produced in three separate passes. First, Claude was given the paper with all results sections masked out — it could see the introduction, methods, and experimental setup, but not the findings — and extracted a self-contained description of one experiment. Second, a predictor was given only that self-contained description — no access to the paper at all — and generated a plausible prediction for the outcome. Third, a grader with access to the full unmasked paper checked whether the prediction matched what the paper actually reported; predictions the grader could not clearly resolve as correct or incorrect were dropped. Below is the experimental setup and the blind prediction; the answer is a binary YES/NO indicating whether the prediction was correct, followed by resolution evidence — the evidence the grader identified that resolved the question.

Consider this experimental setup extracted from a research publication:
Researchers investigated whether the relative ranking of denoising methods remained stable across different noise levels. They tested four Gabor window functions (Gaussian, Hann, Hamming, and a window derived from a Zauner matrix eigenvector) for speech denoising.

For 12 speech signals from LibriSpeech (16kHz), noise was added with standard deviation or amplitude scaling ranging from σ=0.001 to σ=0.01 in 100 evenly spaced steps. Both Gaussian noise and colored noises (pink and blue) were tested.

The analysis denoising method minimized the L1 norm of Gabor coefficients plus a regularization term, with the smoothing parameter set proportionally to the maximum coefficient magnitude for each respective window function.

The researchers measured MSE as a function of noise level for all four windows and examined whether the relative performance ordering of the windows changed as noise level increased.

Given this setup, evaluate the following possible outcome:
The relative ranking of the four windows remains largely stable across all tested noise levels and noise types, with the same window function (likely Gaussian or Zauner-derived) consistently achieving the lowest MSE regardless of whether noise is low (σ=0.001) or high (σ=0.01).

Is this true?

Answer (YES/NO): YES